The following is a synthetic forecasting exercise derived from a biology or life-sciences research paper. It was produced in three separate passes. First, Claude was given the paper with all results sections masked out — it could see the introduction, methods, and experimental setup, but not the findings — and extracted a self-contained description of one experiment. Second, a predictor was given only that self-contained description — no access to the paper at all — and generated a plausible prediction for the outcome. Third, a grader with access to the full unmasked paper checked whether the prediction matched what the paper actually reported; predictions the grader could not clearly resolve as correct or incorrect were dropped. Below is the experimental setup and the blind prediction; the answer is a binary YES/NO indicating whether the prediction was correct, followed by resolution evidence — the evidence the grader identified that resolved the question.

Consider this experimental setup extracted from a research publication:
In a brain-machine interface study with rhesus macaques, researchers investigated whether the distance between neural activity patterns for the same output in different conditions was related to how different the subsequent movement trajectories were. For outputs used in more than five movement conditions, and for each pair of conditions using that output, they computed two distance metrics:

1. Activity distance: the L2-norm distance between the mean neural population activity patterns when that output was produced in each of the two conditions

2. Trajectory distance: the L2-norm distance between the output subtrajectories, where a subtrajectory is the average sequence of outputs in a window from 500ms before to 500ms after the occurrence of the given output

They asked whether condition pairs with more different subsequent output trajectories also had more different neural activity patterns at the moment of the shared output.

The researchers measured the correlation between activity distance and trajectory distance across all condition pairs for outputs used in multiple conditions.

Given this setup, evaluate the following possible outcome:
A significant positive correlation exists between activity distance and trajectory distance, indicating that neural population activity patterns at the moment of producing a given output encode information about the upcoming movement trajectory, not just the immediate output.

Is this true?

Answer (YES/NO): YES